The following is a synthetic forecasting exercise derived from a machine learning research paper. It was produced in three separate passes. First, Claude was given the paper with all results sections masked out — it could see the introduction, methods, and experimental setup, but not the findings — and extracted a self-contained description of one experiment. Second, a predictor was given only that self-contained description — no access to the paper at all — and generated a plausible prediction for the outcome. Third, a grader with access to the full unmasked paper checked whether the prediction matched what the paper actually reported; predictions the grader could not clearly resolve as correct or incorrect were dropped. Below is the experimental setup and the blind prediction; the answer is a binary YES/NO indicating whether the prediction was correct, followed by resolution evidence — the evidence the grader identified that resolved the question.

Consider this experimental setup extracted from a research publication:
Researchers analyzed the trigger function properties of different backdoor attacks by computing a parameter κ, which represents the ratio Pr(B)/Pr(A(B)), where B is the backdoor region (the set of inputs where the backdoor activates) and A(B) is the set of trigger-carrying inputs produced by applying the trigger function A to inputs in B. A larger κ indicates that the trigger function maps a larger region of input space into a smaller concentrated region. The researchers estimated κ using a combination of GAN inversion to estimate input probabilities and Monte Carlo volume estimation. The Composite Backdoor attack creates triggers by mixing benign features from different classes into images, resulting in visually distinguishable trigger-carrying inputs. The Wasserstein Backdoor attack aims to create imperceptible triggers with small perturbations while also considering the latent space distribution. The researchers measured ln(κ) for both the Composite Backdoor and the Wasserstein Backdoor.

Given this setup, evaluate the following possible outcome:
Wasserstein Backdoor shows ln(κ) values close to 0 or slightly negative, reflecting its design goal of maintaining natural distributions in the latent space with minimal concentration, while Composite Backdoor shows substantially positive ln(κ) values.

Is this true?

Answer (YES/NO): NO